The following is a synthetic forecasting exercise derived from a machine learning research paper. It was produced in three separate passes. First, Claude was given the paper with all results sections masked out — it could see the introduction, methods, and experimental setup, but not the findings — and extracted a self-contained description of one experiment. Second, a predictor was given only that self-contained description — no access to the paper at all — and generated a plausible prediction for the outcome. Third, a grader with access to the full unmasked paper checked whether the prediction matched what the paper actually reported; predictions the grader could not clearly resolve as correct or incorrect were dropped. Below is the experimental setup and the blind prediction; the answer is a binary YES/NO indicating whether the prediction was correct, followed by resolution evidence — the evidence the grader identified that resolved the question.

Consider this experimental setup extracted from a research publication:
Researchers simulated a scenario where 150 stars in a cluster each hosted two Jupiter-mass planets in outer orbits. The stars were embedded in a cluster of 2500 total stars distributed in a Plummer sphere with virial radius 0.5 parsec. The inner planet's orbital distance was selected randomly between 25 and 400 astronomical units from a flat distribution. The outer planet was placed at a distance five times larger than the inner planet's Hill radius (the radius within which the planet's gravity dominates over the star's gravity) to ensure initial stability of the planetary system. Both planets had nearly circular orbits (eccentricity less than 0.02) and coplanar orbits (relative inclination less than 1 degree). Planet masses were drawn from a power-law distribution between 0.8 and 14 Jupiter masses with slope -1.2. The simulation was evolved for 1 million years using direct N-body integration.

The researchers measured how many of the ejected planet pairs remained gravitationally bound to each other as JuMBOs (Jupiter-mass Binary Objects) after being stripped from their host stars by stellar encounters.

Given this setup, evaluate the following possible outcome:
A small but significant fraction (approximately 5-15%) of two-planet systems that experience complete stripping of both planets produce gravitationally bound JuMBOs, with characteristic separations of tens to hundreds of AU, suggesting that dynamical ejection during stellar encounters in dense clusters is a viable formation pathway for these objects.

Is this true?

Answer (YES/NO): NO